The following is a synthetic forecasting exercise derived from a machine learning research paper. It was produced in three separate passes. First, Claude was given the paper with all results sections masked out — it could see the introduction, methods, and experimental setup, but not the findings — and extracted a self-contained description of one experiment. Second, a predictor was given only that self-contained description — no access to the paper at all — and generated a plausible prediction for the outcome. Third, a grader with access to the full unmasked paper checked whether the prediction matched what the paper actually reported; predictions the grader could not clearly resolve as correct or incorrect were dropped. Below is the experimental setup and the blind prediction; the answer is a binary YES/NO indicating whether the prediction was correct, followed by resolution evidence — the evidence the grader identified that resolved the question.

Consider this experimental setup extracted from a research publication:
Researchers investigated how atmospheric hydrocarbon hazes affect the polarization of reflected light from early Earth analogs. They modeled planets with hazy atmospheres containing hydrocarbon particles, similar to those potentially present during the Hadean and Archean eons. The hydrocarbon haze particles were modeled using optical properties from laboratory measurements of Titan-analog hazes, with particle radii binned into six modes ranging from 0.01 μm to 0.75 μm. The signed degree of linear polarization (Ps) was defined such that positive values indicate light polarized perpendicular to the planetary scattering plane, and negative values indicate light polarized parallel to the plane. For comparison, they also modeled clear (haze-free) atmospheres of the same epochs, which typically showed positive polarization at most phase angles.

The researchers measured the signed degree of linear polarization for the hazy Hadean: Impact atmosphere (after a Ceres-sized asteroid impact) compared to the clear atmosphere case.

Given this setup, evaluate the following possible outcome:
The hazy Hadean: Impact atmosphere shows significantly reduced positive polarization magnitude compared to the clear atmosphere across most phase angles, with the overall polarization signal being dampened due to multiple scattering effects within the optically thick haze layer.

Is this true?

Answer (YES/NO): NO